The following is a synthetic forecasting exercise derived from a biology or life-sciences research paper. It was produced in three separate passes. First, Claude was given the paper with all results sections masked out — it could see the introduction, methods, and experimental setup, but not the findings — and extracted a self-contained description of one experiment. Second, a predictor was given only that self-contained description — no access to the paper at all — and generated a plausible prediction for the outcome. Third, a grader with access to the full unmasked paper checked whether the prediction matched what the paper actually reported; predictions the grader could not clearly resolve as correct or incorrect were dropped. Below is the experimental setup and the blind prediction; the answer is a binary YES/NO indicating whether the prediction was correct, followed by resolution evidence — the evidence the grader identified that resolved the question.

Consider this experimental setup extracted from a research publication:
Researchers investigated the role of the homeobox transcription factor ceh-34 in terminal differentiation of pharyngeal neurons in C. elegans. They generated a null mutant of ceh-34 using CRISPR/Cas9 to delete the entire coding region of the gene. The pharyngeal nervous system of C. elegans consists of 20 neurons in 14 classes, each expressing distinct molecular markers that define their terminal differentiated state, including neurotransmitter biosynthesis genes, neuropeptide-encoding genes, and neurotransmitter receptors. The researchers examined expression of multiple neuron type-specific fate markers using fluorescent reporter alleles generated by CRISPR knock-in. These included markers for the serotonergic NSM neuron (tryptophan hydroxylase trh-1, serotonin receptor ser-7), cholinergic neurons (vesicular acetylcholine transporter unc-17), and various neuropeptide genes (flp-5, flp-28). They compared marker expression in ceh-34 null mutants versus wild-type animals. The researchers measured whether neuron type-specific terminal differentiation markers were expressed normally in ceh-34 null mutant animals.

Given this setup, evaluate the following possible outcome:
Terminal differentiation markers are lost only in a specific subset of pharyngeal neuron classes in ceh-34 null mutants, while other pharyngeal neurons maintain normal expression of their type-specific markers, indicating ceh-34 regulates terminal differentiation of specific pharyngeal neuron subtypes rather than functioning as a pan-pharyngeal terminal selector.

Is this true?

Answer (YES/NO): NO